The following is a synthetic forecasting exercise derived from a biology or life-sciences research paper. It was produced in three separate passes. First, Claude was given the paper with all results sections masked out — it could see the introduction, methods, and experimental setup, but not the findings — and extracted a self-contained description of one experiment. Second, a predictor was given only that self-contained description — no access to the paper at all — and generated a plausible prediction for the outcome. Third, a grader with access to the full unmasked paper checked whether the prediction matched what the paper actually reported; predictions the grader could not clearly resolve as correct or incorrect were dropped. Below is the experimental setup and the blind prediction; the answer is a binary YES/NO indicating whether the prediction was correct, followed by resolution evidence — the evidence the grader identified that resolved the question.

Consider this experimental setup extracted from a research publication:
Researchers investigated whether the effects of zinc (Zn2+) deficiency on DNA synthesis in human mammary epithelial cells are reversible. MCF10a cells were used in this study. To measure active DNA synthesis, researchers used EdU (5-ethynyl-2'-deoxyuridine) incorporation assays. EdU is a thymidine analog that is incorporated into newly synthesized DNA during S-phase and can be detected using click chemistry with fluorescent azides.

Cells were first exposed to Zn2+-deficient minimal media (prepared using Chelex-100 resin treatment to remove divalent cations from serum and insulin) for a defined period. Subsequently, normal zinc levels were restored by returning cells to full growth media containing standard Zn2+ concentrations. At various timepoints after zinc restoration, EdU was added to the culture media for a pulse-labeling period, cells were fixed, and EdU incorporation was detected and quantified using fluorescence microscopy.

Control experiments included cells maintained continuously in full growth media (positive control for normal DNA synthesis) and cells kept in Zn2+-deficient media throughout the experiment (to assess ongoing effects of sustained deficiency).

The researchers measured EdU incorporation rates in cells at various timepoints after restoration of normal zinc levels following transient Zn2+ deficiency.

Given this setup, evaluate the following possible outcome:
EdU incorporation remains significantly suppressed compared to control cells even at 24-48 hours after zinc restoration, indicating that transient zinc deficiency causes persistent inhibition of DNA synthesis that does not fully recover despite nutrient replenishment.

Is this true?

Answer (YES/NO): NO